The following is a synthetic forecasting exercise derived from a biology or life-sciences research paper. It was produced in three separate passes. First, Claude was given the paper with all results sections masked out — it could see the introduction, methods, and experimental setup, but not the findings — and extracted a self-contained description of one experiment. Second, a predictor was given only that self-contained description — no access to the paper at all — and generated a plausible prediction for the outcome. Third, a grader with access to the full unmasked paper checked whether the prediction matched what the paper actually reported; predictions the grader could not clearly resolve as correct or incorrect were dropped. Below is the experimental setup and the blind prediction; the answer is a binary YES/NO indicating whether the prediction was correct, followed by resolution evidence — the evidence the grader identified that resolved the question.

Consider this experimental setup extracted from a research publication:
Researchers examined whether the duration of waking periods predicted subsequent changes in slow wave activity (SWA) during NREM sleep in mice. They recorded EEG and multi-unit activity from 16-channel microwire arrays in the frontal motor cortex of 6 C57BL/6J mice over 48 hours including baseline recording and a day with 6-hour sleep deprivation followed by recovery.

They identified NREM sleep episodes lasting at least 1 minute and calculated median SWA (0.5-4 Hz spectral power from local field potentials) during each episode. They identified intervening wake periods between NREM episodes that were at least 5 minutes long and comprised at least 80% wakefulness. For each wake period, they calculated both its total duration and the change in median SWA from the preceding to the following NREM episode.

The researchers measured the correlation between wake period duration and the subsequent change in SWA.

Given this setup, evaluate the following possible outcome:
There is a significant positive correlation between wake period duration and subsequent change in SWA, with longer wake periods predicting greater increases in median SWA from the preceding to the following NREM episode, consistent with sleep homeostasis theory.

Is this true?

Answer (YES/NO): YES